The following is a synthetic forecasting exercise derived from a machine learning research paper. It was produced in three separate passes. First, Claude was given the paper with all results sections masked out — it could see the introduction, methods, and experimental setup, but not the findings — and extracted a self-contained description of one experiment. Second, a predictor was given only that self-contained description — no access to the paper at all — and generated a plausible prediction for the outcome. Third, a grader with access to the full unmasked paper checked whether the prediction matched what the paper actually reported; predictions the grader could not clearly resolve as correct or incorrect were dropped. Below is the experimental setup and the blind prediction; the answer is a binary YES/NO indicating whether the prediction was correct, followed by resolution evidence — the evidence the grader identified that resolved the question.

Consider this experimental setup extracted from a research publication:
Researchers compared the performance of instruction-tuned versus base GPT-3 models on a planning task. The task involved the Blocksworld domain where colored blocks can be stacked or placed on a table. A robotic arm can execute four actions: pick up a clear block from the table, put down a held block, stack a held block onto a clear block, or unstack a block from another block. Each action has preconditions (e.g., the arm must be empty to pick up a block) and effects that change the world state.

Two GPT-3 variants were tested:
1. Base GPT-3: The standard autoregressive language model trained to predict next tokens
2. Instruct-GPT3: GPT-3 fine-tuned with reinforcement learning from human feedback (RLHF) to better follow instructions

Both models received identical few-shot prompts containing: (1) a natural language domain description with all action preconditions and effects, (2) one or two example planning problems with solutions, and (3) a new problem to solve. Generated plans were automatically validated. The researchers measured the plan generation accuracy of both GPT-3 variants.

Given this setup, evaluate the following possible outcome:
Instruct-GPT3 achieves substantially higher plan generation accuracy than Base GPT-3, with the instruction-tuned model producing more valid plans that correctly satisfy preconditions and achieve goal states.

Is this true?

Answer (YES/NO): YES